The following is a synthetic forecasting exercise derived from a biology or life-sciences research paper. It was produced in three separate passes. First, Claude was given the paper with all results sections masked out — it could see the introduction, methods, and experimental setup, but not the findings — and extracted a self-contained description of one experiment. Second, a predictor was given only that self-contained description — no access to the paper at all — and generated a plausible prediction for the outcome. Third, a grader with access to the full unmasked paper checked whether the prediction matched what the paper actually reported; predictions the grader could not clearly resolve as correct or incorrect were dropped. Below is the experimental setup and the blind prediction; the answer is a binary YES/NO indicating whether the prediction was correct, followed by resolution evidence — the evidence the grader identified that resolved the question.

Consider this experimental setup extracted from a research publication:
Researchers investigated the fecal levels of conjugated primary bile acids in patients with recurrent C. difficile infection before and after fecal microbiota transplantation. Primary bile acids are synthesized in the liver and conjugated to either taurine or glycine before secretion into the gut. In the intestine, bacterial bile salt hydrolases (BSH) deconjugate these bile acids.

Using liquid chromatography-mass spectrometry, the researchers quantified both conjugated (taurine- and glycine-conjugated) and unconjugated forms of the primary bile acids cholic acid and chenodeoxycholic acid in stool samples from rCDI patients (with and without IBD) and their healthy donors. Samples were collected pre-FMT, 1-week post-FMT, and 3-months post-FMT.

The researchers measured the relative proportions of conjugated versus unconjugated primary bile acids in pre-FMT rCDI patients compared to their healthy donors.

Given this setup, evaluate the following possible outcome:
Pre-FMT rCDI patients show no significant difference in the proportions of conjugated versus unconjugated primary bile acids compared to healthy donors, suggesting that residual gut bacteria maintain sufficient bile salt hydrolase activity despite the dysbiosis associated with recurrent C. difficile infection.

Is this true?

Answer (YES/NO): NO